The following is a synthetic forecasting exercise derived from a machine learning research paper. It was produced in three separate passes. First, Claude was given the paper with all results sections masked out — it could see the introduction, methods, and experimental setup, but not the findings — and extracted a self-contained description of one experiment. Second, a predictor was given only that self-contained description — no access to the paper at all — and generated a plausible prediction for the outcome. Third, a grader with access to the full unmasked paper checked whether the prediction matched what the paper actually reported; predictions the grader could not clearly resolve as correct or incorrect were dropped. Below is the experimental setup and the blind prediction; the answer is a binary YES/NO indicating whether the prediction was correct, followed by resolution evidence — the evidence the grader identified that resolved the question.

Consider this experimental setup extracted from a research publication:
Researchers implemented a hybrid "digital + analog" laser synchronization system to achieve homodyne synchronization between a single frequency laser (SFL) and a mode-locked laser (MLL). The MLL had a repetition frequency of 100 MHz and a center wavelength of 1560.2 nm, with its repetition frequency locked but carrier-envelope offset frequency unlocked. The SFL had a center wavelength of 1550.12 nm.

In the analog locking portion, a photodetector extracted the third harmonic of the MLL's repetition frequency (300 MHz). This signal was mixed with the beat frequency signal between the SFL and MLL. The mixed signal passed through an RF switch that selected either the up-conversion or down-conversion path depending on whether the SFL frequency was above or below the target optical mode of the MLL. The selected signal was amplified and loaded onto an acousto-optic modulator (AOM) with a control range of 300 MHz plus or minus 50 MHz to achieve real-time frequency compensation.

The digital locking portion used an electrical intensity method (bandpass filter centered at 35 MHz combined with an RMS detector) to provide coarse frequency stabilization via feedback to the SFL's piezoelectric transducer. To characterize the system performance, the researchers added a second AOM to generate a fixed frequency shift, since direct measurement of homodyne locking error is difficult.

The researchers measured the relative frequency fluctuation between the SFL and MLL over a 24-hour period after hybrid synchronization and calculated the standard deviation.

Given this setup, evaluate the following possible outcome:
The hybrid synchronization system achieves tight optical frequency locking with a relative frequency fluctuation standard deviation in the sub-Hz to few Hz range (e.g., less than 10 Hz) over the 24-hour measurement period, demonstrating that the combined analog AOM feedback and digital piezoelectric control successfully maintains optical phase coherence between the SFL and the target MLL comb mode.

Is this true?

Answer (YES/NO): YES